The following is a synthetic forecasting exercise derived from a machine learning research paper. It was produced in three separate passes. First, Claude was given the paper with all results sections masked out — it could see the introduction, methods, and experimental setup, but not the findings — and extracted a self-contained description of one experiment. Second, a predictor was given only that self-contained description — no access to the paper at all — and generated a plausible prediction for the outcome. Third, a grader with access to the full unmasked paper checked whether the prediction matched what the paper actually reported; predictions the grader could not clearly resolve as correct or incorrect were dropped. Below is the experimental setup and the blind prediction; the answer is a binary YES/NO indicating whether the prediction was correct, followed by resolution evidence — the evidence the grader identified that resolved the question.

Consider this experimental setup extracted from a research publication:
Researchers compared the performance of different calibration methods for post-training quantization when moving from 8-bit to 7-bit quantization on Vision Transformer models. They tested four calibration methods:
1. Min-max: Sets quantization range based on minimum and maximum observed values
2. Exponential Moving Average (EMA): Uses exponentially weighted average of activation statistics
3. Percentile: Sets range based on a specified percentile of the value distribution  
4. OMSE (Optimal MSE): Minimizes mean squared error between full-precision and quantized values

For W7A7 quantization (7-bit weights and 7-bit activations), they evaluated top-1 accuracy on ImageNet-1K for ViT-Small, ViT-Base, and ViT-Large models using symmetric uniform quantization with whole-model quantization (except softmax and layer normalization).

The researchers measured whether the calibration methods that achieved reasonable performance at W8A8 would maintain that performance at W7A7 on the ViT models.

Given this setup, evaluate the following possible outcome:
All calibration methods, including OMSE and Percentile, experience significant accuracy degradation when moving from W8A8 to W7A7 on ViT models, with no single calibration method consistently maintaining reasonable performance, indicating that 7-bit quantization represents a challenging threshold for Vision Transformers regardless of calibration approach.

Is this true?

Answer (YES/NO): YES